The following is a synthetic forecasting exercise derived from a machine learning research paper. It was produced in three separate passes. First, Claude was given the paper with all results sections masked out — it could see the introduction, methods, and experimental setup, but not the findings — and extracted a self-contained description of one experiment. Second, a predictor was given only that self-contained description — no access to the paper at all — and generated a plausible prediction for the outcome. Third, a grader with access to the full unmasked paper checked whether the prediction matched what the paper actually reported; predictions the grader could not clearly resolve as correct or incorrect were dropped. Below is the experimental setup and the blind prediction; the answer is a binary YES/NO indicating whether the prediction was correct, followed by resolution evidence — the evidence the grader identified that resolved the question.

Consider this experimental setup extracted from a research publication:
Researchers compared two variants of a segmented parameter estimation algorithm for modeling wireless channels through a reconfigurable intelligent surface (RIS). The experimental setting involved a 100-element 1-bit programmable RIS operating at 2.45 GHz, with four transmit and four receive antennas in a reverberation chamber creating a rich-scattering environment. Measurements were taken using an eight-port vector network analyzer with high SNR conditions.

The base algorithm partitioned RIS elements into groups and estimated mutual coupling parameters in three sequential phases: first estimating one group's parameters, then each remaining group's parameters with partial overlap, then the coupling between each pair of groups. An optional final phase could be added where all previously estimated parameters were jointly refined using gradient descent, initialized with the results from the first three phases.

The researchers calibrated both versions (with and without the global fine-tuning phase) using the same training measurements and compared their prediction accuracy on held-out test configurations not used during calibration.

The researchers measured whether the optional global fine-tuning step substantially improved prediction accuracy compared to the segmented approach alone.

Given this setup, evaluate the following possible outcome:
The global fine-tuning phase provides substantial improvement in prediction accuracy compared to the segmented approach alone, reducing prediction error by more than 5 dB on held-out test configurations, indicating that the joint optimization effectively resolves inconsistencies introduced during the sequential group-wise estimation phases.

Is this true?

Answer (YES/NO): NO